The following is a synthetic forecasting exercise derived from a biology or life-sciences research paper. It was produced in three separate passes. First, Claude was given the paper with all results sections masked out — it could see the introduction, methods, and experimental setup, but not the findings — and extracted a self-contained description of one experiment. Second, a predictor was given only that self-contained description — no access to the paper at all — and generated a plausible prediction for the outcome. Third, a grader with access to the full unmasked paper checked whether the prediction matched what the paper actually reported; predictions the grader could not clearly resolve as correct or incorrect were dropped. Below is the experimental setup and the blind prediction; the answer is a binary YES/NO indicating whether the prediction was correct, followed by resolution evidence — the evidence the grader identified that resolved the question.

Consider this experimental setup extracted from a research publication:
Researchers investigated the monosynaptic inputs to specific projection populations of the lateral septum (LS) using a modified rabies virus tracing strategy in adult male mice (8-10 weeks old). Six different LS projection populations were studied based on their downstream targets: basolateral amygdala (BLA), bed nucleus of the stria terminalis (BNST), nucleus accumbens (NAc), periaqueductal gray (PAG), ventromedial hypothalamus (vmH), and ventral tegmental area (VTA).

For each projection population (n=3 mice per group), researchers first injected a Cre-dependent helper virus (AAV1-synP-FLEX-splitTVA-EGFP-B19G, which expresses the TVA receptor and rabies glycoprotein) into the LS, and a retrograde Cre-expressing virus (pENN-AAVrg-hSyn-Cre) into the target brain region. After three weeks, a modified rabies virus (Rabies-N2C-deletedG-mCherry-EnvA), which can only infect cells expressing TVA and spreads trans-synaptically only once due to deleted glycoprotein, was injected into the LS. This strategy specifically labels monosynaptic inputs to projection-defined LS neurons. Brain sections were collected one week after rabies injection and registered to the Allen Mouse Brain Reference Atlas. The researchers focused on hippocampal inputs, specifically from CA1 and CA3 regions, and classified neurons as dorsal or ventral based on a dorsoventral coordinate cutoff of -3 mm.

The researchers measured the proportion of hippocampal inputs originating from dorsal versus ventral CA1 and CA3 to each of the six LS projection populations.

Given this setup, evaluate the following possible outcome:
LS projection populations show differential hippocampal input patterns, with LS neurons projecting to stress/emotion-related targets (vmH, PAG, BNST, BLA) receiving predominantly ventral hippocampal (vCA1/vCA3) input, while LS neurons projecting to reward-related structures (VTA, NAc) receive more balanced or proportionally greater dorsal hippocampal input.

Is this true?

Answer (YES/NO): NO